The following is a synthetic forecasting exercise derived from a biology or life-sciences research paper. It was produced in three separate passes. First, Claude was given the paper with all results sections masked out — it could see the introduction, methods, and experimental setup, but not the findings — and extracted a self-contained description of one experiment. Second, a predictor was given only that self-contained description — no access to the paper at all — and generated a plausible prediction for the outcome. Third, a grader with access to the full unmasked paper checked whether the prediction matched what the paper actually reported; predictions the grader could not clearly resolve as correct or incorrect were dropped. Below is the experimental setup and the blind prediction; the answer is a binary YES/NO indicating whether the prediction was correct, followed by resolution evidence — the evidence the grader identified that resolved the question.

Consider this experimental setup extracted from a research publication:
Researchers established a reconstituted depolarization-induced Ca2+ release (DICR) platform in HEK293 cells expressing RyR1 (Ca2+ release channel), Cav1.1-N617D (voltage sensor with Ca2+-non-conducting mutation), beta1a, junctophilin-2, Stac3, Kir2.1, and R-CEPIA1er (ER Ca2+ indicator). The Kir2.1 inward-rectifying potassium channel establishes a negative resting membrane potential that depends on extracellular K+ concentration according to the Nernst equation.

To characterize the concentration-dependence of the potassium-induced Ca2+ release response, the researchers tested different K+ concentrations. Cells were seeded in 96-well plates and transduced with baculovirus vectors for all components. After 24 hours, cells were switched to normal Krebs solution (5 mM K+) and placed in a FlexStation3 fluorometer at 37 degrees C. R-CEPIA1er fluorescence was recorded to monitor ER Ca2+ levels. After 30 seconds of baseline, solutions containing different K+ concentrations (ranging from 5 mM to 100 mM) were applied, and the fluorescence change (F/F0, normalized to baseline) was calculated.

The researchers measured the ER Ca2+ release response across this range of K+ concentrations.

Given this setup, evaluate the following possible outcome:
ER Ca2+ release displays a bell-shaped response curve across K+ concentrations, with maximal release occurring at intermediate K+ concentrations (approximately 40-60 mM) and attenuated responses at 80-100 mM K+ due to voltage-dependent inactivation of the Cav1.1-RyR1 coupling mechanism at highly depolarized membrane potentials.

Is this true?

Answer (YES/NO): NO